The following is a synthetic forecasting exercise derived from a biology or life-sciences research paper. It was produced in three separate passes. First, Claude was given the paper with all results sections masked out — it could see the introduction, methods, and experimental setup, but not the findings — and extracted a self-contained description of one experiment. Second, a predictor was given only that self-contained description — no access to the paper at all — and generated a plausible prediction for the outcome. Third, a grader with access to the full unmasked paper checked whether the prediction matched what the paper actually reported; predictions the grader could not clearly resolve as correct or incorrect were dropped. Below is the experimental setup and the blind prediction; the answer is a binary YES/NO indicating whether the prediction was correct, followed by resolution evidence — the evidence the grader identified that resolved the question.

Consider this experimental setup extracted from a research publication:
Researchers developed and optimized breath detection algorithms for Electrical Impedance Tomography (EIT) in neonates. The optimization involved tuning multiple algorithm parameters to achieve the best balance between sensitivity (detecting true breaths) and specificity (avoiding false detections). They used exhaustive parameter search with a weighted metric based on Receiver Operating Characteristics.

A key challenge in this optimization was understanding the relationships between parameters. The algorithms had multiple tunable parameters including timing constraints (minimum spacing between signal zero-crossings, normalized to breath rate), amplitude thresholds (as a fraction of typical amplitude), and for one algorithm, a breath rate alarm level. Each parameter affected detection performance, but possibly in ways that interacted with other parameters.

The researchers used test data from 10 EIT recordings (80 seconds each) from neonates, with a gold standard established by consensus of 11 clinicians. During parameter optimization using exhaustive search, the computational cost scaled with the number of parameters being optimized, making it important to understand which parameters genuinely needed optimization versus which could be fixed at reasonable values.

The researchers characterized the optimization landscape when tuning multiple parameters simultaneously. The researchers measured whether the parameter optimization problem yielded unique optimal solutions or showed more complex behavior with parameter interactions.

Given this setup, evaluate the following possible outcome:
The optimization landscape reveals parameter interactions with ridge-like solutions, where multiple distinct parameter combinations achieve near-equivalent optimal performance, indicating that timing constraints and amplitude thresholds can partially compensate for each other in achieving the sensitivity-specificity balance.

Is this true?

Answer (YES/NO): YES